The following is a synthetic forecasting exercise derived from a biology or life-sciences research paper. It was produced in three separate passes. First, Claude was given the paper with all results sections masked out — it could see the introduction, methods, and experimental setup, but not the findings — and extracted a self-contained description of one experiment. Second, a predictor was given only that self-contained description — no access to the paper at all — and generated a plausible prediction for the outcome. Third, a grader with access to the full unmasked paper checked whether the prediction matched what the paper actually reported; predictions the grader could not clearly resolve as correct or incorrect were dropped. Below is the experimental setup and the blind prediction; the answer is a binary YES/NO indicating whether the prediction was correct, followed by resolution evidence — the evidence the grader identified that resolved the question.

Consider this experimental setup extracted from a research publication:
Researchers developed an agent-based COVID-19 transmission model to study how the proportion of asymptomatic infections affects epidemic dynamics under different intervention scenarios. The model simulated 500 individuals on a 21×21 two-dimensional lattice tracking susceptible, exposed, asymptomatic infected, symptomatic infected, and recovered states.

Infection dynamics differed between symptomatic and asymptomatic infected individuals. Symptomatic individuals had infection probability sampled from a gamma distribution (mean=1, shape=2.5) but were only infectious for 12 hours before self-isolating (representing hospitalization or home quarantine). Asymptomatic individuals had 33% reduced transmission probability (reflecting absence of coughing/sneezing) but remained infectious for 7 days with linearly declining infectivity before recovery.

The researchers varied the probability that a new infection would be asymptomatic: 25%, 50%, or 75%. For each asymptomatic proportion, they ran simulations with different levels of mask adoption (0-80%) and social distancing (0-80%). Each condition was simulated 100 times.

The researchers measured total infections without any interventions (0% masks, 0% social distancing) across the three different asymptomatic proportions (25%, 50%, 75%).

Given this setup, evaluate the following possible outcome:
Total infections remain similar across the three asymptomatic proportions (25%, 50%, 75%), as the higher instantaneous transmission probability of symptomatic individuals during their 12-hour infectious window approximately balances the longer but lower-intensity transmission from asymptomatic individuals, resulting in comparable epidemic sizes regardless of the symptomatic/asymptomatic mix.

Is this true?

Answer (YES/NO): NO